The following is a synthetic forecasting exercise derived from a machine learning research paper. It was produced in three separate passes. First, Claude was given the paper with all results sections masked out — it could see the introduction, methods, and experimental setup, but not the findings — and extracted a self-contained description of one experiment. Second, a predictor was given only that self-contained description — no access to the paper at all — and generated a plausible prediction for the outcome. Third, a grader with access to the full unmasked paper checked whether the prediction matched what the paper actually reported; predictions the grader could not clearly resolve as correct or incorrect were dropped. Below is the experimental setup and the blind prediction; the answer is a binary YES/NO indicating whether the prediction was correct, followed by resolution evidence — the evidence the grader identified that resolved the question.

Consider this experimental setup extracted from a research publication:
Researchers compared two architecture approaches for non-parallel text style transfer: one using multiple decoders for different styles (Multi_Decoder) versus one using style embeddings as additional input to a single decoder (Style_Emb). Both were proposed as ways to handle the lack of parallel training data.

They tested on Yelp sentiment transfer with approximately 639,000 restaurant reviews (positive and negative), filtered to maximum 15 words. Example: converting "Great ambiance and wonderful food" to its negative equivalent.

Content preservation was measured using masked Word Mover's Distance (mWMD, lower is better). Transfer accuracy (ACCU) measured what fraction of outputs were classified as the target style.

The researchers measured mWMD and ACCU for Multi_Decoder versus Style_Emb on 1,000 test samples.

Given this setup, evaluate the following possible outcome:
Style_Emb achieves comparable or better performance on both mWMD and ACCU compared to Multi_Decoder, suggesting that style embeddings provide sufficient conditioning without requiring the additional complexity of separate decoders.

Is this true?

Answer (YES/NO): NO